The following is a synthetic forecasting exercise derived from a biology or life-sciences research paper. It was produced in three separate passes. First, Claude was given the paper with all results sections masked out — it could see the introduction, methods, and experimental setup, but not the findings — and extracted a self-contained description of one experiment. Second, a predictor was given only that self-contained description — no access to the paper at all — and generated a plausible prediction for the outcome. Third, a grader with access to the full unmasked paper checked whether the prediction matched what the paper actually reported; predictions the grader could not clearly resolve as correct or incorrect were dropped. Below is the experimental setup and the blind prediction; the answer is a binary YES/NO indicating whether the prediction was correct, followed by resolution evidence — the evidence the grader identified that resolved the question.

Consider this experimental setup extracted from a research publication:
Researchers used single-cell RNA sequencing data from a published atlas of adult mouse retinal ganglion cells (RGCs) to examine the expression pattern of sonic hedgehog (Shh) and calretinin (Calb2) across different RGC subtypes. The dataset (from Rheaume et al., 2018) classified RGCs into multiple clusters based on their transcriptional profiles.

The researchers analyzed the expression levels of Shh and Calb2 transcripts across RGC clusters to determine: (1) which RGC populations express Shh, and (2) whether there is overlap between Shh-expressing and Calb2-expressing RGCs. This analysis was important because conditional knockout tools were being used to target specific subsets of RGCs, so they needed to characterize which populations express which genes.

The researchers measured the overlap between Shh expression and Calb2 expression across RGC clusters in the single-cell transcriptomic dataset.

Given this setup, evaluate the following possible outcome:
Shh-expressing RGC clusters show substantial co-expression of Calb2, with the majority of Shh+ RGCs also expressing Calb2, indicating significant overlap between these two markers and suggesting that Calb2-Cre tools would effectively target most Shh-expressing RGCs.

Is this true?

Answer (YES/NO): YES